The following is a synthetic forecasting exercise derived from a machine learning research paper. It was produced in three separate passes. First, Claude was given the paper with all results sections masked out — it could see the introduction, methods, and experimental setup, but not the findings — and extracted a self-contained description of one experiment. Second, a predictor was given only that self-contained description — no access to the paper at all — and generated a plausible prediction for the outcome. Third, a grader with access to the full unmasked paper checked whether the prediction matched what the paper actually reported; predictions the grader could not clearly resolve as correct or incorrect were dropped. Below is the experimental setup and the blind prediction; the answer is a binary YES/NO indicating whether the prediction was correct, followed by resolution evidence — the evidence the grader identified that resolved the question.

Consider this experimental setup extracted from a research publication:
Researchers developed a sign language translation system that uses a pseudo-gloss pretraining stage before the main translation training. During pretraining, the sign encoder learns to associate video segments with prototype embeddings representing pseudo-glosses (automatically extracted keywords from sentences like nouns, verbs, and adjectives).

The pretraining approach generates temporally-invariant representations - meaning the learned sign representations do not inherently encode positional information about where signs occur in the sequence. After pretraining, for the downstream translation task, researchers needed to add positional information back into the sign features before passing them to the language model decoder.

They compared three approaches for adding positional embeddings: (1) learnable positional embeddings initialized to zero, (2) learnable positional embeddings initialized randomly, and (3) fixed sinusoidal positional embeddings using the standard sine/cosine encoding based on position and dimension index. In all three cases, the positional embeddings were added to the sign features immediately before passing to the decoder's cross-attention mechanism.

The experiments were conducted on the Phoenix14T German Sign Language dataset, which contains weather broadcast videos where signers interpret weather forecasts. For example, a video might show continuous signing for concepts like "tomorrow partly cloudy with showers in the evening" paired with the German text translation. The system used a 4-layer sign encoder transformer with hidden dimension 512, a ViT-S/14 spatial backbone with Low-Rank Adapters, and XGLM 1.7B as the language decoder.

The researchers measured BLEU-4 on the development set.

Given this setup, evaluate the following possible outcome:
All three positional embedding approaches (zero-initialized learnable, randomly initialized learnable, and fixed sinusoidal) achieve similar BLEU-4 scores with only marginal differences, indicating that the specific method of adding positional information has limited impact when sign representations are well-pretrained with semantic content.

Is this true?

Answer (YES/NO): NO